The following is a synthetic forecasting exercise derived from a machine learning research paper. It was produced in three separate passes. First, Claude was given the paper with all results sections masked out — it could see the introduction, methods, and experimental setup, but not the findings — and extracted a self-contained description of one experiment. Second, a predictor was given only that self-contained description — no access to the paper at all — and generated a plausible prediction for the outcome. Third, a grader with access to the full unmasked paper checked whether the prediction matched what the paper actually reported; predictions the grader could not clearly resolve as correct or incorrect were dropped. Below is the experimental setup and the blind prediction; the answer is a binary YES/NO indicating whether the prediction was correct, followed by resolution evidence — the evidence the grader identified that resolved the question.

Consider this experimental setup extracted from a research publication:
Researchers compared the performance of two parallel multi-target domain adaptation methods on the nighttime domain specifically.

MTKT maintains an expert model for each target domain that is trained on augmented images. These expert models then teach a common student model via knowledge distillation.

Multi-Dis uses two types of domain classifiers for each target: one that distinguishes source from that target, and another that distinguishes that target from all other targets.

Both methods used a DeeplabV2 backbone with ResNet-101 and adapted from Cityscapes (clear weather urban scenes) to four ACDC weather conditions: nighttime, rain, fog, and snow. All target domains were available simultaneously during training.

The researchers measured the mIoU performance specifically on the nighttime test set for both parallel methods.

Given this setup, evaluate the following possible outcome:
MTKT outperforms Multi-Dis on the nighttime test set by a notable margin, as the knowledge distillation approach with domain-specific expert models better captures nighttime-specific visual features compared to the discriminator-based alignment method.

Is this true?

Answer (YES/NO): NO